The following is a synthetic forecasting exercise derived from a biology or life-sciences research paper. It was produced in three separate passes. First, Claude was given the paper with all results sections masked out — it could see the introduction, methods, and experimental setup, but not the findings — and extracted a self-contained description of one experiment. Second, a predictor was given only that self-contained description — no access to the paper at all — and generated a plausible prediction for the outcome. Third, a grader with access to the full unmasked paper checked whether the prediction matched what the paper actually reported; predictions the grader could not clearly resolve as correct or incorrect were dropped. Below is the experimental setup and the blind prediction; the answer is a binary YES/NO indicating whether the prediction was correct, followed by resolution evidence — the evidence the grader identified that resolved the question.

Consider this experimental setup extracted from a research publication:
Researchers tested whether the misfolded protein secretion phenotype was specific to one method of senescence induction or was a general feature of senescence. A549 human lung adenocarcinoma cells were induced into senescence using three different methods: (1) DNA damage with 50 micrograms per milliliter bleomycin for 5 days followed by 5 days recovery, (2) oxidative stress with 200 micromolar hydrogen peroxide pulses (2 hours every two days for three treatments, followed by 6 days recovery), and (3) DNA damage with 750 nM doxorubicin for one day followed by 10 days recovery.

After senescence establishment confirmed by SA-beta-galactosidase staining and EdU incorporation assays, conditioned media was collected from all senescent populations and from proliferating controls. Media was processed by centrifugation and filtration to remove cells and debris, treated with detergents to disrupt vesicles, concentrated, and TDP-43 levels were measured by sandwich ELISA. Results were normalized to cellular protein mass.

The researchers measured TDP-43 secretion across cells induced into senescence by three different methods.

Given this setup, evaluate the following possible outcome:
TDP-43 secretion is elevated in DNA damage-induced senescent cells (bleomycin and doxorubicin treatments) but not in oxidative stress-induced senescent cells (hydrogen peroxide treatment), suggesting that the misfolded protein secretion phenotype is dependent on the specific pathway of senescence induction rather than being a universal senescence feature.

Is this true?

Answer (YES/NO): NO